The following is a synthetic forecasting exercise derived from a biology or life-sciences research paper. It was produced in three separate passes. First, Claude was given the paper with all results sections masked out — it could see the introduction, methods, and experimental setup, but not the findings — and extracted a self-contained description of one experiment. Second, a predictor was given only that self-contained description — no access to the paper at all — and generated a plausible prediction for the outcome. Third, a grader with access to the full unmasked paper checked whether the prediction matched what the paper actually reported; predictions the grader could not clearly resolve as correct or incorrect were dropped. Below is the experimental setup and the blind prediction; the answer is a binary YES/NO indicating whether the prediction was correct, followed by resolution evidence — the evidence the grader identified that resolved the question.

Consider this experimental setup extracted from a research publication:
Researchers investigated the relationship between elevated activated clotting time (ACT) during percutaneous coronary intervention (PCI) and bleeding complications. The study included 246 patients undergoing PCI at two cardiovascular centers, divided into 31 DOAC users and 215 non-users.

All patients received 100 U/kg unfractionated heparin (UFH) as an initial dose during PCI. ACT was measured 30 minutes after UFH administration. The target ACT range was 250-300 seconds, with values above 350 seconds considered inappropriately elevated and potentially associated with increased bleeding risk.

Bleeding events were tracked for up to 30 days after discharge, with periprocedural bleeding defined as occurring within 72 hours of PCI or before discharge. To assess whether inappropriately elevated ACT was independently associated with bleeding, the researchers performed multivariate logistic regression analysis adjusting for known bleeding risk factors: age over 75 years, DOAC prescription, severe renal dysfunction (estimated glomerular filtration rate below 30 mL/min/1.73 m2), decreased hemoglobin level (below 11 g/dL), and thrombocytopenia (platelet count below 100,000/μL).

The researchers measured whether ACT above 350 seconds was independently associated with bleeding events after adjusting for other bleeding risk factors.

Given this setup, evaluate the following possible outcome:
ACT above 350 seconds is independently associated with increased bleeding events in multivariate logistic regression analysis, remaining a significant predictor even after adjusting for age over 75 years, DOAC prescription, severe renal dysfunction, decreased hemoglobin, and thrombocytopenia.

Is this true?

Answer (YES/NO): YES